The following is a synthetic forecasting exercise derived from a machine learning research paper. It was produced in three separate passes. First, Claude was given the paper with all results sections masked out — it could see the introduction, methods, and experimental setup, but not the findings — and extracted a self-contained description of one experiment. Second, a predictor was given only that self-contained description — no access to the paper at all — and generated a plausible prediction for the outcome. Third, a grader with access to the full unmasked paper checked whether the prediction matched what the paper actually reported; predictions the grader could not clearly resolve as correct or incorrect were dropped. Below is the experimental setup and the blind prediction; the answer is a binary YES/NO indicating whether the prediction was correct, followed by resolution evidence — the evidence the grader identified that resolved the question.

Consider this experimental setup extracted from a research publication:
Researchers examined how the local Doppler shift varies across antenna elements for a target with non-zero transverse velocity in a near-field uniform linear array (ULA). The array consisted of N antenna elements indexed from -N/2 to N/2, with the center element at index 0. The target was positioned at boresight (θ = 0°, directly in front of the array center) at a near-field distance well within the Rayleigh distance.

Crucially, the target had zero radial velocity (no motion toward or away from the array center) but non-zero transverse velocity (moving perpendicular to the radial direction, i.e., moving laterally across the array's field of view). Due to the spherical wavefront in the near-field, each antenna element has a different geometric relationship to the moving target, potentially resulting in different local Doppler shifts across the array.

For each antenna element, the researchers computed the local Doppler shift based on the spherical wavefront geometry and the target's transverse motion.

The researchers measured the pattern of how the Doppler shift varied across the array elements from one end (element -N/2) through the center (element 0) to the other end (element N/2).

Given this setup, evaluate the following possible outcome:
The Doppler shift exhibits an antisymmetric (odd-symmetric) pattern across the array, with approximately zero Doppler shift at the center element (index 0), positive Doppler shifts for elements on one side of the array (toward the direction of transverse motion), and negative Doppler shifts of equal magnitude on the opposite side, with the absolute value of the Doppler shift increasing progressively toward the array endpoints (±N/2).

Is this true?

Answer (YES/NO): YES